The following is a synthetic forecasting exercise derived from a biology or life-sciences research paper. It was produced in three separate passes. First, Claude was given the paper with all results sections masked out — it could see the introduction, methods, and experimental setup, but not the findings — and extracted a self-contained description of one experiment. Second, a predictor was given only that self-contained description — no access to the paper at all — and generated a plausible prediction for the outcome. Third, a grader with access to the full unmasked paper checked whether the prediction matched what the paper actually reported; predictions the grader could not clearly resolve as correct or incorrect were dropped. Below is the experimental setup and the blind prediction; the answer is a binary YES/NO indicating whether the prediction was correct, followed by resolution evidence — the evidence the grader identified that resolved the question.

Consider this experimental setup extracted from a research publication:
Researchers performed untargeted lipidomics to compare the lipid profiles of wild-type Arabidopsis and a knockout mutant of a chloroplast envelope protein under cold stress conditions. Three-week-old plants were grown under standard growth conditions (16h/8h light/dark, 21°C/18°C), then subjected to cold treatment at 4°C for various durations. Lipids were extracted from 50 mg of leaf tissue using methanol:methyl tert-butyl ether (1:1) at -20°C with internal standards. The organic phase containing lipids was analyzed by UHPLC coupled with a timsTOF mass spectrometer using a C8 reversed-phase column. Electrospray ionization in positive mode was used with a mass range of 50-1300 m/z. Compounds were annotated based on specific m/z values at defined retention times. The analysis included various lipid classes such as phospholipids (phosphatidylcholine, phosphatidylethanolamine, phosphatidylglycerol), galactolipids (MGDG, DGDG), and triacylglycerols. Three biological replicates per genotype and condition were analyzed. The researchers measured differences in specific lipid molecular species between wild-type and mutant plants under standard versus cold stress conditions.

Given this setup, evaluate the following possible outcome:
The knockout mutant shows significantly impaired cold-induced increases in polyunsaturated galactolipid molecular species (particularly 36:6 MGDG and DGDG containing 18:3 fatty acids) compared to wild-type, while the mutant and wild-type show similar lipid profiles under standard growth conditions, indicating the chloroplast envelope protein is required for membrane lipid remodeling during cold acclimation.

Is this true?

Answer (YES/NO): NO